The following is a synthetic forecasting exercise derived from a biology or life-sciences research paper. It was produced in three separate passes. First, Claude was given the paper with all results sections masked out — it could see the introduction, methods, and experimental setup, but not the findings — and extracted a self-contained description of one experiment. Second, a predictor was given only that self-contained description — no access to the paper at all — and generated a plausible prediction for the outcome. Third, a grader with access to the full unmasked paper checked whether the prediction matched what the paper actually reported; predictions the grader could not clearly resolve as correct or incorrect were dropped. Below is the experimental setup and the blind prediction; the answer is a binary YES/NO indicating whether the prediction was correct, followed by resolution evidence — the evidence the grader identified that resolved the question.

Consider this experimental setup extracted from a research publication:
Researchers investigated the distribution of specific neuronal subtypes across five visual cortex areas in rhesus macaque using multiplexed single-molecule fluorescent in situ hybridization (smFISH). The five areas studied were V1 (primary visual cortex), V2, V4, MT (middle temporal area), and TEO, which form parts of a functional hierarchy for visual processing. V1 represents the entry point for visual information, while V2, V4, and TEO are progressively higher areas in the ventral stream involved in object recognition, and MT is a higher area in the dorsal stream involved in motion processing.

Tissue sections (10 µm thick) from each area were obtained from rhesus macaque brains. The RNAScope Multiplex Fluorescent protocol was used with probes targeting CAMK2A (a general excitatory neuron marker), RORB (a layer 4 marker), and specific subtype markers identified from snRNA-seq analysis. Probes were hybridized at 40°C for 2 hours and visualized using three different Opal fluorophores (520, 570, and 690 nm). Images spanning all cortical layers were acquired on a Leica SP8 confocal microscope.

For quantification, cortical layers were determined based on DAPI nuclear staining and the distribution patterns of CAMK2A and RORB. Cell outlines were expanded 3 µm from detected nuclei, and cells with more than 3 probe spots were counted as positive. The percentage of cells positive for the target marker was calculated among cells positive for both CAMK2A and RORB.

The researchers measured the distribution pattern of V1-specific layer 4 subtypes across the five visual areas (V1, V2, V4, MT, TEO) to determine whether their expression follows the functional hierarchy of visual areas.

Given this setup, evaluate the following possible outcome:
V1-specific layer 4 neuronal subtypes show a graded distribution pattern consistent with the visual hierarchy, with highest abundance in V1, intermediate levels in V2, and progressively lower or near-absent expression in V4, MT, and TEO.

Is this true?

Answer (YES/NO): NO